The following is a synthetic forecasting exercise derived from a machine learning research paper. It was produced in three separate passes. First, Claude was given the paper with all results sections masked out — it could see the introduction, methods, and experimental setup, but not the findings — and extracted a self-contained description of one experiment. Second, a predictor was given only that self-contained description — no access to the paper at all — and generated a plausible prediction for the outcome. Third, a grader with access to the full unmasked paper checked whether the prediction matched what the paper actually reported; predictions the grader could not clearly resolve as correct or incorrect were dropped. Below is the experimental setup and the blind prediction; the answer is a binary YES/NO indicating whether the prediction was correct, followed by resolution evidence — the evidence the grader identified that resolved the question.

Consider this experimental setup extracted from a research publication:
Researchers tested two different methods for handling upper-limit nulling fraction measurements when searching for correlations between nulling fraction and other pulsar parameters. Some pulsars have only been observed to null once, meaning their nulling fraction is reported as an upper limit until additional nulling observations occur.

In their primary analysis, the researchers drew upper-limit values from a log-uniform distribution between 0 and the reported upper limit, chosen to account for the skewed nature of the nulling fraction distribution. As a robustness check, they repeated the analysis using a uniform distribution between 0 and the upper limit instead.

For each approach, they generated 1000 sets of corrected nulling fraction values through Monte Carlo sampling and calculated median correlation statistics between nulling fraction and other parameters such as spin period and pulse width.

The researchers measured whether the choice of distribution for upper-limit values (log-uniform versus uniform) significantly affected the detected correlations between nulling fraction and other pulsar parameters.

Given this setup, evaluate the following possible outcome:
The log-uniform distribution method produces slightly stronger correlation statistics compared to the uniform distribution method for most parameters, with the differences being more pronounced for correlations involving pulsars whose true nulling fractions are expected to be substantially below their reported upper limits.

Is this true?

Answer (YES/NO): NO